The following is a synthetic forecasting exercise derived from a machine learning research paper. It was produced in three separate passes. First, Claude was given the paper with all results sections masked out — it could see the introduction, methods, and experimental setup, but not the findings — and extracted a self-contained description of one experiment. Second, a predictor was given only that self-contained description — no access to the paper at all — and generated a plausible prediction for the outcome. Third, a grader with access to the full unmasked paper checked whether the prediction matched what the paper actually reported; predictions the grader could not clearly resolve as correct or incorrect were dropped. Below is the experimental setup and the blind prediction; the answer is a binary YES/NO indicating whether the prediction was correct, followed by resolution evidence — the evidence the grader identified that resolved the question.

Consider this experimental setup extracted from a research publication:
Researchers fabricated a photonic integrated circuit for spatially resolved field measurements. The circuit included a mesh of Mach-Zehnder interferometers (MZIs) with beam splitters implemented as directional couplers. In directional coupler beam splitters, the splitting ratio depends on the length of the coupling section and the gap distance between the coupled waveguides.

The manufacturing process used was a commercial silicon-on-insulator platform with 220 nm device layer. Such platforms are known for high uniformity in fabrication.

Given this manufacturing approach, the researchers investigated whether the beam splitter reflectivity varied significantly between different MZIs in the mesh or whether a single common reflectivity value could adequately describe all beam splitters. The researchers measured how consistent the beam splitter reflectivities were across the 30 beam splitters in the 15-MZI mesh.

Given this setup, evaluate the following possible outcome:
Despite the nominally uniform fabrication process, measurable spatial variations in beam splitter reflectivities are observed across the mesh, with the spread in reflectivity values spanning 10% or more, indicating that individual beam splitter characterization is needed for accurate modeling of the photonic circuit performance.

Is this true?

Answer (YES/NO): NO